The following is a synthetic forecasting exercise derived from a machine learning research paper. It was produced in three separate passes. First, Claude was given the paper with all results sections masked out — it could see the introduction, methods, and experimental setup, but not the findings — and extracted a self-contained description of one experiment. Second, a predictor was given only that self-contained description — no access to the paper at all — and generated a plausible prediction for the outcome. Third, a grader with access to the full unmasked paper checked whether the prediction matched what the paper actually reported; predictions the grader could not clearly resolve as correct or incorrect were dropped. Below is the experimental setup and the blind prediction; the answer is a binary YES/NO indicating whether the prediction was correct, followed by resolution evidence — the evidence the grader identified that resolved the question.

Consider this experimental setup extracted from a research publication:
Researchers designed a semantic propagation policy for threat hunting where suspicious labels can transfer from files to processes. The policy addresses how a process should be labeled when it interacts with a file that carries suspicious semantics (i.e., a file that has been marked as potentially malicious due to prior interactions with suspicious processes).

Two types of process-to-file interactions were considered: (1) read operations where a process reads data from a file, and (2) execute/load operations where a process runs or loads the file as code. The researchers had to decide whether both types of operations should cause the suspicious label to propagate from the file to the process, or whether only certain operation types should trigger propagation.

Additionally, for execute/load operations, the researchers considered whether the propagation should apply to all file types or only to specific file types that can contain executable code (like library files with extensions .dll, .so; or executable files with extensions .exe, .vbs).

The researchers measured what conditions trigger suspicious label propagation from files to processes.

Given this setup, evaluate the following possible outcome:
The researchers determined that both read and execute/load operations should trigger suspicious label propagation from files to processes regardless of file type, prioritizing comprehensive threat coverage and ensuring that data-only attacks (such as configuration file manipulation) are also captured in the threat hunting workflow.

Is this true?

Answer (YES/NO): NO